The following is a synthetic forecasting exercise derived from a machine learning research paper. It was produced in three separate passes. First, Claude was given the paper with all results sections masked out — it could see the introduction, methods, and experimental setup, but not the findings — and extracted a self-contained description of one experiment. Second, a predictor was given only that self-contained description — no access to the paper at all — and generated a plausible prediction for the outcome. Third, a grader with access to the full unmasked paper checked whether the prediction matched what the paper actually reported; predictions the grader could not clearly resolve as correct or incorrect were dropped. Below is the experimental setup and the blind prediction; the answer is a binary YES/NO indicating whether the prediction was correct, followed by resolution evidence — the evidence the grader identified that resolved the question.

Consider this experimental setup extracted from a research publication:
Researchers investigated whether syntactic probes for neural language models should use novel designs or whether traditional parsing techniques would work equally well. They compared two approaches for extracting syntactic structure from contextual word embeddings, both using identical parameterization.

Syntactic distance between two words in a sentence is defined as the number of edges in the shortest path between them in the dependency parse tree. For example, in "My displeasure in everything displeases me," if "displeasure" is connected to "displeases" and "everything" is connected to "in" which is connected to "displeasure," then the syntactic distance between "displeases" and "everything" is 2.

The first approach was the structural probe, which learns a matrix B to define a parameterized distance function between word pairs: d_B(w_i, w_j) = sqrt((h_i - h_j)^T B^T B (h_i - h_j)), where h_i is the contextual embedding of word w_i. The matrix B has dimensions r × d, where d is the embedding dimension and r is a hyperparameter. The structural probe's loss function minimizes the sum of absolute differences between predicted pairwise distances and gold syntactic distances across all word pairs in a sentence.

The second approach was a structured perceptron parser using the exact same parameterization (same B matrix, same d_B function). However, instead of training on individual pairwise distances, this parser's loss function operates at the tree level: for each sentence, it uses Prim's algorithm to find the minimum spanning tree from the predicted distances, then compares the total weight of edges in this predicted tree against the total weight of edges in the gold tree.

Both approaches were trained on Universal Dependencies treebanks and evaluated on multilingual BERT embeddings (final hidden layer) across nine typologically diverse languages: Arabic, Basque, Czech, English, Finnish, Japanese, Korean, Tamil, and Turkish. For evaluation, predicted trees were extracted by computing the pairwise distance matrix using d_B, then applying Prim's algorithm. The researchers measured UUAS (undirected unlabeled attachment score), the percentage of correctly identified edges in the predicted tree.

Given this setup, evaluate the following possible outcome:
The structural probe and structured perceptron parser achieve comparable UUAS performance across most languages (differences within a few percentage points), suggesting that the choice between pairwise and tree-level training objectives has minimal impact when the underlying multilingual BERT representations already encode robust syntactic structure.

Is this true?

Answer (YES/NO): NO